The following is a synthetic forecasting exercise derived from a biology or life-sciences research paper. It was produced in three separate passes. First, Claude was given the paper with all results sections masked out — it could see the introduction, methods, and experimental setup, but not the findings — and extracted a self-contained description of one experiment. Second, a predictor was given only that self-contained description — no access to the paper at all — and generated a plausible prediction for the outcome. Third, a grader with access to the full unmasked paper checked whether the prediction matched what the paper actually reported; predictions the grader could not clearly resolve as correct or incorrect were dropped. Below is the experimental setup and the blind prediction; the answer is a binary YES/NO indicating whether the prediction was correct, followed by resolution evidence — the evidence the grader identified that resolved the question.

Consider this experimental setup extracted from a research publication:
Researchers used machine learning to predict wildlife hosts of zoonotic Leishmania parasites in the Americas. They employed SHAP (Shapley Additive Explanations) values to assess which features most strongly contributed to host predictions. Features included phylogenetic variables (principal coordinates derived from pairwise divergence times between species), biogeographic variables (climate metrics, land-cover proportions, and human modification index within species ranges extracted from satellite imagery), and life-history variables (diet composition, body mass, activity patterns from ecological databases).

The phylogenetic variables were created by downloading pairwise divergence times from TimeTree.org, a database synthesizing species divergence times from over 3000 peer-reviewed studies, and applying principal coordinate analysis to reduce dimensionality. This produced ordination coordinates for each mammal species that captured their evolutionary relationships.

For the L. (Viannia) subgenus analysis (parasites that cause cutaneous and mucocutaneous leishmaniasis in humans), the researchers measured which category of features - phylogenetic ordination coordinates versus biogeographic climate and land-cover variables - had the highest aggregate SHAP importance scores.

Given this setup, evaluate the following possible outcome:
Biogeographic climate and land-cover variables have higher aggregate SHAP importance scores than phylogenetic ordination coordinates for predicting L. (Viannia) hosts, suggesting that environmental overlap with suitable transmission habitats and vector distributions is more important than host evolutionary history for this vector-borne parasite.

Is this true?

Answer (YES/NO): NO